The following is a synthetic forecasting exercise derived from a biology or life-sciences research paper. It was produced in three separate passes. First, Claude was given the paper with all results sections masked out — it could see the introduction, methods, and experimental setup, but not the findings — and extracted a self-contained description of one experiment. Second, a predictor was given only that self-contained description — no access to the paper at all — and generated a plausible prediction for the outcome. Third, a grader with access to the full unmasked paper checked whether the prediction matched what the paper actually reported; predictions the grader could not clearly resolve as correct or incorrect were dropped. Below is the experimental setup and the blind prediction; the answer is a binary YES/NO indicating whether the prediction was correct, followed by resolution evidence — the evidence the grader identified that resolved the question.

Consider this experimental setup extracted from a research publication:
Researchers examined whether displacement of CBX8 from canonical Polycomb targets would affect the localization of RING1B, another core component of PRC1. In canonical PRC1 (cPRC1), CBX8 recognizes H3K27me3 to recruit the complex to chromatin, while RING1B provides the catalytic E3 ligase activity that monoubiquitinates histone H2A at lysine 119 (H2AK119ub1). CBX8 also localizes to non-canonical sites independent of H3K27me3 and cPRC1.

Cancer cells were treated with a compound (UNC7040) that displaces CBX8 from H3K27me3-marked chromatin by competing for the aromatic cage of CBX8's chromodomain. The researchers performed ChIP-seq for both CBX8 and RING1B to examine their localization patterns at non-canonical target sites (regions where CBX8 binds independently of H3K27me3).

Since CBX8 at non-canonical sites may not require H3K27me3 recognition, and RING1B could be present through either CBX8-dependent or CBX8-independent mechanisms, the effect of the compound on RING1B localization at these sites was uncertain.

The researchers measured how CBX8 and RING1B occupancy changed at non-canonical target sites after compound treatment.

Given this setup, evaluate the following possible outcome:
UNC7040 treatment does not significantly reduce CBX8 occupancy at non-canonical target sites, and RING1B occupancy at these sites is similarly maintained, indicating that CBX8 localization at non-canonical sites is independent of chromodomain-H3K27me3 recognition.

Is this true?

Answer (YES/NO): YES